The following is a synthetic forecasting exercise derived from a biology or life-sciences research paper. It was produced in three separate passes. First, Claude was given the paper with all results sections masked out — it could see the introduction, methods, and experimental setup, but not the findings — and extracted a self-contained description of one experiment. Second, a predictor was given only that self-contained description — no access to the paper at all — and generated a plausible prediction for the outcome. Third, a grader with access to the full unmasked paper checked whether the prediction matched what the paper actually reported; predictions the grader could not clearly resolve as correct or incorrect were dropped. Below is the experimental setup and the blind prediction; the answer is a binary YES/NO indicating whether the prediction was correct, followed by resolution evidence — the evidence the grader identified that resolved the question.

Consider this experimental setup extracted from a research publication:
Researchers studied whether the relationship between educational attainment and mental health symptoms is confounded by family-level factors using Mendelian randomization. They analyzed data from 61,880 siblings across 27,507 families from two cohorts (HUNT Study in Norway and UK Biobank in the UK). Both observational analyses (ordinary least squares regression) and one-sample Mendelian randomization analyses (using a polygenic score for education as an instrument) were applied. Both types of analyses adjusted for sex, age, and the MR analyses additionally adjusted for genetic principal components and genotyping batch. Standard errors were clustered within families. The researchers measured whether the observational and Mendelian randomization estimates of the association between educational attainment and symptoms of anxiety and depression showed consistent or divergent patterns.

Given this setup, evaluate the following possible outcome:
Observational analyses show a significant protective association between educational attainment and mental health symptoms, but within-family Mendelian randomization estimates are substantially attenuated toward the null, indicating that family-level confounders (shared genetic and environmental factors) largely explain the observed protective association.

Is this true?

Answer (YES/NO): NO